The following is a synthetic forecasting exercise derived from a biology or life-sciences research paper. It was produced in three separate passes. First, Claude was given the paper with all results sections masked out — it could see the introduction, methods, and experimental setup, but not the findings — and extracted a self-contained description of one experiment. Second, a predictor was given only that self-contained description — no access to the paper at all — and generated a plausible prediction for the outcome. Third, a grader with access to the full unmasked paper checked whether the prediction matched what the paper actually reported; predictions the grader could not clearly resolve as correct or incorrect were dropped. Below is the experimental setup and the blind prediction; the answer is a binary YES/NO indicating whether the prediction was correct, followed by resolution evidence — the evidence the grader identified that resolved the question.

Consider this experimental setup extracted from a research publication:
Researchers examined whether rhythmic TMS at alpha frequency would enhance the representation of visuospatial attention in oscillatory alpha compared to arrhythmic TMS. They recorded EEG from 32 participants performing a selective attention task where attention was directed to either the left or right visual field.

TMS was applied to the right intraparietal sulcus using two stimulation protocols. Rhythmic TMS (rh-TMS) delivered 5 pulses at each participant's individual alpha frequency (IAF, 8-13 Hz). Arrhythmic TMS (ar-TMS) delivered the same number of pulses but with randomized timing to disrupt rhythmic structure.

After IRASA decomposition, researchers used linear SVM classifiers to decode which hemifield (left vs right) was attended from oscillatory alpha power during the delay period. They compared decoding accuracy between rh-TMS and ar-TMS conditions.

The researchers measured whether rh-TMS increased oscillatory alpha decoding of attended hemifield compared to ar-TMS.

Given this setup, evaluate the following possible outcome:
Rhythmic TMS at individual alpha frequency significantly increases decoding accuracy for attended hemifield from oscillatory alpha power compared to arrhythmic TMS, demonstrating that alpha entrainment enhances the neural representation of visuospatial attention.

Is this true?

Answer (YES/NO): NO